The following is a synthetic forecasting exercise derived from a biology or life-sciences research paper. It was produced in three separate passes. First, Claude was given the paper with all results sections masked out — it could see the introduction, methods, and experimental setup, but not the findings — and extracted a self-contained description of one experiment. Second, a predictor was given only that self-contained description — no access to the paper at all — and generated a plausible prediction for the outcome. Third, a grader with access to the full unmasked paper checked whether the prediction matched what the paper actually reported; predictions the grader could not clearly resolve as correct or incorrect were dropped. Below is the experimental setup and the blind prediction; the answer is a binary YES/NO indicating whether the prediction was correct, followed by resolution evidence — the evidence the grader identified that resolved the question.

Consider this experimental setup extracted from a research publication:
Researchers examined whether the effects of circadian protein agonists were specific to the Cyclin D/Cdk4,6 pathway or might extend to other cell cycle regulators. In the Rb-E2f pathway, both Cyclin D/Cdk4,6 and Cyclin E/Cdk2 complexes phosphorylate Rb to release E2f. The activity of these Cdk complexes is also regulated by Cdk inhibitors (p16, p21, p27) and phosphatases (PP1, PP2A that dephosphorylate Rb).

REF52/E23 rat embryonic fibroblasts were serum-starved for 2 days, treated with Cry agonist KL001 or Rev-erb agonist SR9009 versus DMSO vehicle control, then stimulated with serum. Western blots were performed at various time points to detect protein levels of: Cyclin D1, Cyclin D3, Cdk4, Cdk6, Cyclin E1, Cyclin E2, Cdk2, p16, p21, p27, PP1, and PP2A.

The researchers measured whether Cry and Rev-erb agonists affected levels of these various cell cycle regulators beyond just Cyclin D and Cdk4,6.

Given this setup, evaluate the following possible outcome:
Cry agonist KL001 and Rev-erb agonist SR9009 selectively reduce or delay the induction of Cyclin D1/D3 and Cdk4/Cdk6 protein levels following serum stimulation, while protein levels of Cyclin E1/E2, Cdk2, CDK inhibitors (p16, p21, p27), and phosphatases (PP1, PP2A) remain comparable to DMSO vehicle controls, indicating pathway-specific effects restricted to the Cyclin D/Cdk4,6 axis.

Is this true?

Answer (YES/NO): NO